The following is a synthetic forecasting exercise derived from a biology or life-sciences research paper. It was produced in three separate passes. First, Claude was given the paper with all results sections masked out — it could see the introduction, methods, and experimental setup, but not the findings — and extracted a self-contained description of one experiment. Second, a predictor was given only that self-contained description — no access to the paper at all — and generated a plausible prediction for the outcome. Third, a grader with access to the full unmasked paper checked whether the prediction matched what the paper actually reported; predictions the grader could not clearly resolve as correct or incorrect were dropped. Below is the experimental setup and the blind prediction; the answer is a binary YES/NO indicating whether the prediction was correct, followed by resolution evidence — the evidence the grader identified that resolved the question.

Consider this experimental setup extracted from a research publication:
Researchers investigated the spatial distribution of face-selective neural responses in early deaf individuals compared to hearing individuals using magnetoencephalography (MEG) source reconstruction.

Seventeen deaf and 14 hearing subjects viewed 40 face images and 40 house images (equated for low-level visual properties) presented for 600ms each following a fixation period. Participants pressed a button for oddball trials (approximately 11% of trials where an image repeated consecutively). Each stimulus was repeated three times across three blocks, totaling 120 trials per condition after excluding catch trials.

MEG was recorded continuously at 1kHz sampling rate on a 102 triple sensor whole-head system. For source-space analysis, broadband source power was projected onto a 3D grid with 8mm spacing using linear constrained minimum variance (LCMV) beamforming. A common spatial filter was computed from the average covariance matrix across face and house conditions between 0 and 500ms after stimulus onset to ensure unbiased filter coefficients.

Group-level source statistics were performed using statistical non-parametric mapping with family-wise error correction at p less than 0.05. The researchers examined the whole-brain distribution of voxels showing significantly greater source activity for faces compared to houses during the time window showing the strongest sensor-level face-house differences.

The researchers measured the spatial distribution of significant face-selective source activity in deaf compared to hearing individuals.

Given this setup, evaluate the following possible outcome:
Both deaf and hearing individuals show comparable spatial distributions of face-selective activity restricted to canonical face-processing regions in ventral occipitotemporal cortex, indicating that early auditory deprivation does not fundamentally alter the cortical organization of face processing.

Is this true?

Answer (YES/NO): NO